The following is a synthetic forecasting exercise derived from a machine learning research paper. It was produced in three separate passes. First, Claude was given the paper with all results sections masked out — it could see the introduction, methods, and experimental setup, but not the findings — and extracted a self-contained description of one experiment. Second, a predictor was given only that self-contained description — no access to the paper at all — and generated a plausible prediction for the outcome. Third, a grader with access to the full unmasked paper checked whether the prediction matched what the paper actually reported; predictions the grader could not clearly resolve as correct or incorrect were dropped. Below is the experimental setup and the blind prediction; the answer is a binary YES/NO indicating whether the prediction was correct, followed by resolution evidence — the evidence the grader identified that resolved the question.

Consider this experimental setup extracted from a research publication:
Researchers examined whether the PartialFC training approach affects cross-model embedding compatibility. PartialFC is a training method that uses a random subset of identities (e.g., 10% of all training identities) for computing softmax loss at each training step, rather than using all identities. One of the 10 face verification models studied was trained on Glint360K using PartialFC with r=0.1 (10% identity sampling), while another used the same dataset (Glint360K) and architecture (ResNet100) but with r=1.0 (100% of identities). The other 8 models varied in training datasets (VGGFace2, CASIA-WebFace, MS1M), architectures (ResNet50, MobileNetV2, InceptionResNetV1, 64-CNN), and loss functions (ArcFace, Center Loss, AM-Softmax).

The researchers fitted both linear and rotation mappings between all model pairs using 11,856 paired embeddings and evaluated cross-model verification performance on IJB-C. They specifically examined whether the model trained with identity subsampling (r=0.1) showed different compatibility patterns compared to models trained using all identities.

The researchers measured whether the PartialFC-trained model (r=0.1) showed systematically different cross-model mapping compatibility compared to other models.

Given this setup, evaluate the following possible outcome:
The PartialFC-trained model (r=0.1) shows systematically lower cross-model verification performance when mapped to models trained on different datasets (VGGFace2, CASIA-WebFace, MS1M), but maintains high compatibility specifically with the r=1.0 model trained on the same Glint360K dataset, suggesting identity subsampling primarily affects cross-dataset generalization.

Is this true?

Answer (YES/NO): NO